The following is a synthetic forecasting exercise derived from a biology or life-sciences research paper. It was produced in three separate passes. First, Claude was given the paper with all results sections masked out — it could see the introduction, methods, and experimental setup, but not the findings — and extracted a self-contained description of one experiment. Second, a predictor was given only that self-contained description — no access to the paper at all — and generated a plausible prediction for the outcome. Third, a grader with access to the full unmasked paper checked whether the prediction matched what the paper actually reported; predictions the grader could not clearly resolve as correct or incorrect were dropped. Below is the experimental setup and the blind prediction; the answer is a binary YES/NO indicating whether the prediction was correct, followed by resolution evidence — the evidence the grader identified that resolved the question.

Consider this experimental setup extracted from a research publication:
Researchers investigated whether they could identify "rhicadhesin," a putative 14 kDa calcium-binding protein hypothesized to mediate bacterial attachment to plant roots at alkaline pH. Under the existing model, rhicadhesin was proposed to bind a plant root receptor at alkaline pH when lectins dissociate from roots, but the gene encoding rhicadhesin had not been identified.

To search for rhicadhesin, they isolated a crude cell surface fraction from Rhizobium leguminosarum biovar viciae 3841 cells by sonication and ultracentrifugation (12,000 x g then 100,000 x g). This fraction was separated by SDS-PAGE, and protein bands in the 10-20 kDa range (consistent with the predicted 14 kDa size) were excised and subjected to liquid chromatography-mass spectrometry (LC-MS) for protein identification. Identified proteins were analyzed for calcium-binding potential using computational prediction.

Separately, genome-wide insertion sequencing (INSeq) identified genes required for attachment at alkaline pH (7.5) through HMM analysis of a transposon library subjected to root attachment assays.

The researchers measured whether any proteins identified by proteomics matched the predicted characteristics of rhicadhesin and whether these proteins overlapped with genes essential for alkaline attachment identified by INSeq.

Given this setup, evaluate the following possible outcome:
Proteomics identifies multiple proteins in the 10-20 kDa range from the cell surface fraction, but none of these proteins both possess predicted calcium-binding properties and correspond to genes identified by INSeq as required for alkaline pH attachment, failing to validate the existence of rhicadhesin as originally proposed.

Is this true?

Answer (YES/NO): YES